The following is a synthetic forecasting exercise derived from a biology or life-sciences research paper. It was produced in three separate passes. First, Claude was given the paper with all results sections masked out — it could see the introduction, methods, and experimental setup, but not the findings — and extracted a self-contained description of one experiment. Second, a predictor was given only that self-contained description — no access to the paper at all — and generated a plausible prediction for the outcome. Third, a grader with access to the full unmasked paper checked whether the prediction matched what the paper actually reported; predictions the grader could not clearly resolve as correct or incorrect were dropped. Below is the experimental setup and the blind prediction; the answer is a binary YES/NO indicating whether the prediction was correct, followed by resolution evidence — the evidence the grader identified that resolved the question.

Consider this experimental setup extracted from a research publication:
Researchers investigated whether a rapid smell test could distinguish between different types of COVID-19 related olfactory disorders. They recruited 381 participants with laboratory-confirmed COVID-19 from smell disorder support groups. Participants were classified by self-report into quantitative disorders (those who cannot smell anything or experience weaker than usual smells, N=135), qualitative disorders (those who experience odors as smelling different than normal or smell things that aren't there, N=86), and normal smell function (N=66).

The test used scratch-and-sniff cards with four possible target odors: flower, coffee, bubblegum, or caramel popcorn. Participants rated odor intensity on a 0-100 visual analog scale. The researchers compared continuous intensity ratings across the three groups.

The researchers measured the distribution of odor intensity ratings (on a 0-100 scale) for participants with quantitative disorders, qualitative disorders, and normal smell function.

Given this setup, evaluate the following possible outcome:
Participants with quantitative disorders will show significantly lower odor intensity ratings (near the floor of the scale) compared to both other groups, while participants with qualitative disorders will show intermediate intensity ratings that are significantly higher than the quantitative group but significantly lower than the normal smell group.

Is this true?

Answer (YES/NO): NO